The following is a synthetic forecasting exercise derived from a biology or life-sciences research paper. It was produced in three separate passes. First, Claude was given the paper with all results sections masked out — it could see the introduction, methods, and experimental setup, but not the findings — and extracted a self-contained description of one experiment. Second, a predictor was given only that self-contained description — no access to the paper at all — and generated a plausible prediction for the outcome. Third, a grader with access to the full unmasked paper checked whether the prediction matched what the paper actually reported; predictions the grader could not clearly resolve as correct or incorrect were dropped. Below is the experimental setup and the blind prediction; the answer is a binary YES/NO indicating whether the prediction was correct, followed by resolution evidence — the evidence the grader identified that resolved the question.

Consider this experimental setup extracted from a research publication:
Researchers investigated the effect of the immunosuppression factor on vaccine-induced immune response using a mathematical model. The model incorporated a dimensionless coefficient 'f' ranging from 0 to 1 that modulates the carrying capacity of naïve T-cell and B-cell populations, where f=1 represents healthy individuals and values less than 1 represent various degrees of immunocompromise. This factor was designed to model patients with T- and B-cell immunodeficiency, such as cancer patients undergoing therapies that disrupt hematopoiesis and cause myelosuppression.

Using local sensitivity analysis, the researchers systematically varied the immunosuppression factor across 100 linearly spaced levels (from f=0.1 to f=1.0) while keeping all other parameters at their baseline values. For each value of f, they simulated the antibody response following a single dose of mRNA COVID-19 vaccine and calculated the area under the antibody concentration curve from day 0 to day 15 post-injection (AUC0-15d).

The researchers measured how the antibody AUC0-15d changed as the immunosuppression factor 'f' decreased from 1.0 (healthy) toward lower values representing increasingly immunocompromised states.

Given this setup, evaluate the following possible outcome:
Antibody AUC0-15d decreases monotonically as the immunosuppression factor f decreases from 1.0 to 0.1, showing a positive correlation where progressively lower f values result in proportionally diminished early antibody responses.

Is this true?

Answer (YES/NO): YES